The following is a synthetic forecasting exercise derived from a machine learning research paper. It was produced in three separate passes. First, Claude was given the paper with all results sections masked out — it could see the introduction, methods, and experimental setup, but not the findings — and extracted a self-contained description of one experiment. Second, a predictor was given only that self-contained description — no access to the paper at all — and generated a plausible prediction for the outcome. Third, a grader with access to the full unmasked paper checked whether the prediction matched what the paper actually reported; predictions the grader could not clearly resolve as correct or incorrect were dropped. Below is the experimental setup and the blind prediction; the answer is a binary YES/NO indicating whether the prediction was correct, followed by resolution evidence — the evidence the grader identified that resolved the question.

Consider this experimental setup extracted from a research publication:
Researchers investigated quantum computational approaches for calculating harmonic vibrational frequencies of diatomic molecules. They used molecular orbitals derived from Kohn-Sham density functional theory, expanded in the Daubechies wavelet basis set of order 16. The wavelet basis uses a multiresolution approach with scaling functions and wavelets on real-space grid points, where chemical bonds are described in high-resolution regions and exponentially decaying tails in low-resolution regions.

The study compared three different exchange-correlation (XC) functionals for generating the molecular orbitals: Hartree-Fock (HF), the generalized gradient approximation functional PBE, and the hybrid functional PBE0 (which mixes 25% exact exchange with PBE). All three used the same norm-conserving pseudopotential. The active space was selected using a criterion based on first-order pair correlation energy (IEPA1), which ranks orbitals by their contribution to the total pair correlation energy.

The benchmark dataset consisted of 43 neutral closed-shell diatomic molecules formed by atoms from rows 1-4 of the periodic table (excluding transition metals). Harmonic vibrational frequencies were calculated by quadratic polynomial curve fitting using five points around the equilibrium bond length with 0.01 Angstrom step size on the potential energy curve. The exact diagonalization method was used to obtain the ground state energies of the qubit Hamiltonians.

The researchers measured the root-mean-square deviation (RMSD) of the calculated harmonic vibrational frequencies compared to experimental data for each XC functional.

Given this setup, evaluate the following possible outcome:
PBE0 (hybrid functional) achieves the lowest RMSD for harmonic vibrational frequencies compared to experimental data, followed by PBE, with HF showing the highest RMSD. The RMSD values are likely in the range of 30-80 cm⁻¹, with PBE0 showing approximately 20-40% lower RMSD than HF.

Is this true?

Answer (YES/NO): YES